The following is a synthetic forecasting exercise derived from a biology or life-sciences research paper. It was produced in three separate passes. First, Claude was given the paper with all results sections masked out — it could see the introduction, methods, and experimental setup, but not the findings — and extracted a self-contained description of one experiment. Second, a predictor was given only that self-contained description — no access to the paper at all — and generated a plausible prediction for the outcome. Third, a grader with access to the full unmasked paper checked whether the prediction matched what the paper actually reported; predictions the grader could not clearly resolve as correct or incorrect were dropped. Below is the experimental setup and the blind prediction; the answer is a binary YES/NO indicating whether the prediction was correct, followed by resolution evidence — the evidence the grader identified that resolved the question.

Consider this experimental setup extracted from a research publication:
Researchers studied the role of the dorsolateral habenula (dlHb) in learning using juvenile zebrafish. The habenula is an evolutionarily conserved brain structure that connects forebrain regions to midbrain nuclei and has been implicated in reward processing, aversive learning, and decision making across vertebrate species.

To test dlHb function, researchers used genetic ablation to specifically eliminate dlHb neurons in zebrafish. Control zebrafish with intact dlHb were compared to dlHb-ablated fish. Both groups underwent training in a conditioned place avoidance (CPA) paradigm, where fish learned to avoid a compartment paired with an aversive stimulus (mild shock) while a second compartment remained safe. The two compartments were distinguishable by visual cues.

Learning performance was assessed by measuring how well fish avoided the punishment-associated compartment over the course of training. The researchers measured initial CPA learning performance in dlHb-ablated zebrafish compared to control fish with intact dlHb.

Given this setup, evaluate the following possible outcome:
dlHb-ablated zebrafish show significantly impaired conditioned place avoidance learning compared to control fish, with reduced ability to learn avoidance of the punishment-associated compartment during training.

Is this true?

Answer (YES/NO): NO